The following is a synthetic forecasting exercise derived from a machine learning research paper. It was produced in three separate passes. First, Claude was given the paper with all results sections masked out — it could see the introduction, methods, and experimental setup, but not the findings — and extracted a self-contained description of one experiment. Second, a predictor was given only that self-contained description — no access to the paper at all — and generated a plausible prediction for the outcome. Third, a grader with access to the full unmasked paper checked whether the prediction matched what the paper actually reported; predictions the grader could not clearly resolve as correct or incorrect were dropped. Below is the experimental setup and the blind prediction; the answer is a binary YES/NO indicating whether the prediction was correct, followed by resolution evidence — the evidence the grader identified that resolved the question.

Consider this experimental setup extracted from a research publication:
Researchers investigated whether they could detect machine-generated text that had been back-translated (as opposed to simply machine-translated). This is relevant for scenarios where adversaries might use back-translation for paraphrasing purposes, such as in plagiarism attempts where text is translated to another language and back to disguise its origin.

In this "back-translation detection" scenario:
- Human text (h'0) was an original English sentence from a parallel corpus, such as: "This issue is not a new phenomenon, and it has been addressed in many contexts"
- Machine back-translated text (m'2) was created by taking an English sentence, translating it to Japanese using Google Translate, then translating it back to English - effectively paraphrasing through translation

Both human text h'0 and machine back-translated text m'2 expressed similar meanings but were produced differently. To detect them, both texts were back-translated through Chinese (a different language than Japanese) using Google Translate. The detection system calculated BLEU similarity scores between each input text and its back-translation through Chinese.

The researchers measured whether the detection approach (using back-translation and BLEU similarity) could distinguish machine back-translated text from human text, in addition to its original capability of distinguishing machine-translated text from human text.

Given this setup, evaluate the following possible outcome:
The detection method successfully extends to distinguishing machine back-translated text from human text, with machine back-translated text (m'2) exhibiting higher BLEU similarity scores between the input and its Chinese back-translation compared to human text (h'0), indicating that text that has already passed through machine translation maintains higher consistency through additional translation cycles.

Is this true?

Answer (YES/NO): YES